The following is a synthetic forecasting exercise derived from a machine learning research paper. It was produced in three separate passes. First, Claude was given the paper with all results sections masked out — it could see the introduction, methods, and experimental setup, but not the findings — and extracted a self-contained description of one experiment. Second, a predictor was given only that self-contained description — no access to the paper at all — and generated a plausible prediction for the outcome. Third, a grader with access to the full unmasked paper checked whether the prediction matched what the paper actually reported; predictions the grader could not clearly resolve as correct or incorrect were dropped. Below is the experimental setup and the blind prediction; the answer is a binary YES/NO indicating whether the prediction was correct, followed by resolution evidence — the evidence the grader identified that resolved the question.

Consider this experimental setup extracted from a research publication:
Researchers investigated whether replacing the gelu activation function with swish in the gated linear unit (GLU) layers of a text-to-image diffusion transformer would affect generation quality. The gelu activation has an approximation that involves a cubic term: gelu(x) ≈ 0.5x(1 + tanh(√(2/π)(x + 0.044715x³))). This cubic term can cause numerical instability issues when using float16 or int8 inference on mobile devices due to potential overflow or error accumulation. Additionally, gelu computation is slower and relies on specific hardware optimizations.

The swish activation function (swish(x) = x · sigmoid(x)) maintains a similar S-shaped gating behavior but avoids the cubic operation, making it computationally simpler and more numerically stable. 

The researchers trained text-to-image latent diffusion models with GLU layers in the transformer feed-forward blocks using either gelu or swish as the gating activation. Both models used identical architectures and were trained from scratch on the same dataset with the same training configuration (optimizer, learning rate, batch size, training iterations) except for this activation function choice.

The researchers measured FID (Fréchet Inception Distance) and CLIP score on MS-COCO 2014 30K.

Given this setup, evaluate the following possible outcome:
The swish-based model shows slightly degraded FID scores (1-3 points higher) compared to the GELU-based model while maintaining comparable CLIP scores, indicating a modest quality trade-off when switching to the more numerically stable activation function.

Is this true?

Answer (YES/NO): NO